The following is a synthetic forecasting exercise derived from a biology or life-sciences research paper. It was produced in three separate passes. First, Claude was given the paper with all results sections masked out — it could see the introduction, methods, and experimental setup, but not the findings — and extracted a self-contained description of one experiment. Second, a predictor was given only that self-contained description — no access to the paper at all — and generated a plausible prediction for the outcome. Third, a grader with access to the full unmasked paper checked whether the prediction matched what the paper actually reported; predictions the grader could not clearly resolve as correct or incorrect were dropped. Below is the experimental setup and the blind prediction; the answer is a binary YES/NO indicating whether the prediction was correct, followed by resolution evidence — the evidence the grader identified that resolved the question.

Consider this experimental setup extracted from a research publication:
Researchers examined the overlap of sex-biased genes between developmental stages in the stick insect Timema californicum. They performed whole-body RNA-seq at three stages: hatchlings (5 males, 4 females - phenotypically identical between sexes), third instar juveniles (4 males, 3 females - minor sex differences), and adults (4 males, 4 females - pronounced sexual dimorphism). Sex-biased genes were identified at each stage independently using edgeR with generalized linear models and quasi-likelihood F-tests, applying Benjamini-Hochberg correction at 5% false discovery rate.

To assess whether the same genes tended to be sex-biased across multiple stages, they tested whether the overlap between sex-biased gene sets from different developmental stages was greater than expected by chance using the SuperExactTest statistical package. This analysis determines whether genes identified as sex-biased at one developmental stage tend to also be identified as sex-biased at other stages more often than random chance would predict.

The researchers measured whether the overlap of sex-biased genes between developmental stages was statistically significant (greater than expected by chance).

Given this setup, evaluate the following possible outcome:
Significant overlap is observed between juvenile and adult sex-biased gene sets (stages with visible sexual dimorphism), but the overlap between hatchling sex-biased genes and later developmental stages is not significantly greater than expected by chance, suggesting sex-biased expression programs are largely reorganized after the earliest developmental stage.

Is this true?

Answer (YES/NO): NO